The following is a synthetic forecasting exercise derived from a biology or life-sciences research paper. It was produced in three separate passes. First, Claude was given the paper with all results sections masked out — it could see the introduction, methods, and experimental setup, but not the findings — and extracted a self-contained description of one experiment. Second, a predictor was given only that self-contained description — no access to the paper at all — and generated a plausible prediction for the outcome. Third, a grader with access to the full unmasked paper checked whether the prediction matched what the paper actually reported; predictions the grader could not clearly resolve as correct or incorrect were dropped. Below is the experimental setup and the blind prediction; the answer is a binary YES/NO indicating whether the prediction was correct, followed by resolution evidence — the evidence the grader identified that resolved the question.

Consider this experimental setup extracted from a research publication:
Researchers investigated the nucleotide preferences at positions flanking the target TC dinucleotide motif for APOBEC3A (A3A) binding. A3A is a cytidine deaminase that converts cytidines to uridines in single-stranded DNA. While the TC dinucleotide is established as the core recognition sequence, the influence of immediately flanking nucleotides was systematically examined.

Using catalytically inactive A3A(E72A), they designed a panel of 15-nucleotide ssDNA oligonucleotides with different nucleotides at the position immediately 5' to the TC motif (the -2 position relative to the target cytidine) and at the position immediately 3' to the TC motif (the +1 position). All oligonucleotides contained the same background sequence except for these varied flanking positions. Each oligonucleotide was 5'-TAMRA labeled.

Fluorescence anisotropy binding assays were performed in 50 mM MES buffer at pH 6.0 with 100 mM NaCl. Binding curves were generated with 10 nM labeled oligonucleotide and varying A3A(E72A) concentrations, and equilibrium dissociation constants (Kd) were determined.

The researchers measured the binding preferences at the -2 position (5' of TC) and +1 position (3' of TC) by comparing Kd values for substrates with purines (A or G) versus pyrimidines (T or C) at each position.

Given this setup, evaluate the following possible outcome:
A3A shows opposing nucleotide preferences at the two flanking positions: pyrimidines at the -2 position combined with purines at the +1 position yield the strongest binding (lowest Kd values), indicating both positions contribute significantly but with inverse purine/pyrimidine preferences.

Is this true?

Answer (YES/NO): YES